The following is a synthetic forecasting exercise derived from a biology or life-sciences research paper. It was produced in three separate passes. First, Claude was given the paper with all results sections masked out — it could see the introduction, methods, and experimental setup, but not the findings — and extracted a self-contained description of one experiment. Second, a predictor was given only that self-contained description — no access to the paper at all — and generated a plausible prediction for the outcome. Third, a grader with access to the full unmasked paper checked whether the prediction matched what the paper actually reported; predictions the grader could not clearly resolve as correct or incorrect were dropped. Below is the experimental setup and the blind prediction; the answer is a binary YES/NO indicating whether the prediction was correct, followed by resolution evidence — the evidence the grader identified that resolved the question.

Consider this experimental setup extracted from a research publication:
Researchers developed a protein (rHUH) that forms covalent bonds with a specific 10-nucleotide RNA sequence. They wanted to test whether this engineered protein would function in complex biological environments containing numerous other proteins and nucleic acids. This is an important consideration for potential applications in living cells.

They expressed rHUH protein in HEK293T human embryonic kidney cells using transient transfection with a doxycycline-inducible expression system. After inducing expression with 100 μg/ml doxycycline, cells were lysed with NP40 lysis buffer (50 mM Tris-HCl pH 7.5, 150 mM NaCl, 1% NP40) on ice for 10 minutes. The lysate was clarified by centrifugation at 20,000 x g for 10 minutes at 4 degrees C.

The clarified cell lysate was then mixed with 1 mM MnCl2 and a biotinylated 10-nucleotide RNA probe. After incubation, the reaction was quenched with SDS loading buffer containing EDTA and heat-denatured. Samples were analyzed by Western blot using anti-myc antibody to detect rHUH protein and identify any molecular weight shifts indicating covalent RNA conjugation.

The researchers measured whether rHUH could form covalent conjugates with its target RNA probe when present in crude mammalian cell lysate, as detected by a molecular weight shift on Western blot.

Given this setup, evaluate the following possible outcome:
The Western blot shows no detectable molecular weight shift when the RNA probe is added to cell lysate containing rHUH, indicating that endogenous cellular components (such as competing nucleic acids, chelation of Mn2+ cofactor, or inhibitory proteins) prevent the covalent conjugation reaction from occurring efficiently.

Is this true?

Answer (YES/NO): NO